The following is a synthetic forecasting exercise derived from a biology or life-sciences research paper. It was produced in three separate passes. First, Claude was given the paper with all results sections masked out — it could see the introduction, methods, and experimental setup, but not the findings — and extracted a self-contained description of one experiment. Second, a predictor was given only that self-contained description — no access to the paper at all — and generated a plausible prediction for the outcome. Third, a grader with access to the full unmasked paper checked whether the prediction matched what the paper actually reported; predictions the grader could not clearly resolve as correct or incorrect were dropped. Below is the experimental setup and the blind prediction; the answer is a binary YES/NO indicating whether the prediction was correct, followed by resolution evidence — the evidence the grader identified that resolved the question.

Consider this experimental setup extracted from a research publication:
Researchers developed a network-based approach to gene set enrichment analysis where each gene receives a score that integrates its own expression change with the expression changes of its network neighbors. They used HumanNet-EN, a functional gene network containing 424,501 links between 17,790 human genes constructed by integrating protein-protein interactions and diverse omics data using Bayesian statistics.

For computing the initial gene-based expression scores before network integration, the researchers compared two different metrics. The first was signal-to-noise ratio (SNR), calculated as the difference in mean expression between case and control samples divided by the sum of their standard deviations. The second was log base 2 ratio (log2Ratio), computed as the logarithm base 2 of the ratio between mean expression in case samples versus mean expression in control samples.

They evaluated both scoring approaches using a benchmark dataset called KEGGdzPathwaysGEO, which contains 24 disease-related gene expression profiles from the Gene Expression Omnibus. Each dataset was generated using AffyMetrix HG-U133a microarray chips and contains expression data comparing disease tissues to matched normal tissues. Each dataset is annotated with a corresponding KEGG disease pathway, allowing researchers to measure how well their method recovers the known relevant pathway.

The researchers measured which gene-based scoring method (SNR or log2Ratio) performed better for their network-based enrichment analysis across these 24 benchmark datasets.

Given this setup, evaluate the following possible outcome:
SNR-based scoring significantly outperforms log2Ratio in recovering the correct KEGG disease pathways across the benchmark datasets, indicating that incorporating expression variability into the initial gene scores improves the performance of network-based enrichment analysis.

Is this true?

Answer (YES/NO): NO